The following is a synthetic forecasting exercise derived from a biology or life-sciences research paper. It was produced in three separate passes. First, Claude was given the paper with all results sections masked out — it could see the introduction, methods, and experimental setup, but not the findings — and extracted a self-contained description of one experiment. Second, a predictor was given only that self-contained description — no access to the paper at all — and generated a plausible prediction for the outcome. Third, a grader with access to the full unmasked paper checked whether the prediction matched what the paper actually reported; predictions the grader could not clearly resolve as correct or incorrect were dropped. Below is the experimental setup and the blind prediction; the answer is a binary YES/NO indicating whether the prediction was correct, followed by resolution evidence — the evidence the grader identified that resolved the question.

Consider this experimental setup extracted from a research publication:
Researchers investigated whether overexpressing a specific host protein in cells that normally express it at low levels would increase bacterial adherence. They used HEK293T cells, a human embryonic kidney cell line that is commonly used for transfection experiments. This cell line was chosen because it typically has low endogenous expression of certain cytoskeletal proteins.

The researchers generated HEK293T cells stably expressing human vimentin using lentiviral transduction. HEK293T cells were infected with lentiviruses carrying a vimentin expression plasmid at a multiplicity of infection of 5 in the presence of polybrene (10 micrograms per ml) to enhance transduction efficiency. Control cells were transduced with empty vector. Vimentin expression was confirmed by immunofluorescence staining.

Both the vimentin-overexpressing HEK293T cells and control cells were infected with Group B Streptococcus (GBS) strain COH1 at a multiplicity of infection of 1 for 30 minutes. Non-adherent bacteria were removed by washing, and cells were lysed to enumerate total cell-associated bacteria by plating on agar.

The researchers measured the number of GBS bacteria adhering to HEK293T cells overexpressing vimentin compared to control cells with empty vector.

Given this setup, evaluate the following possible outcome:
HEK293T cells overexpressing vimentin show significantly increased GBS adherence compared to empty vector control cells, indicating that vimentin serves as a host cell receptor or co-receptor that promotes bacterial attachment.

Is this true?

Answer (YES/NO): YES